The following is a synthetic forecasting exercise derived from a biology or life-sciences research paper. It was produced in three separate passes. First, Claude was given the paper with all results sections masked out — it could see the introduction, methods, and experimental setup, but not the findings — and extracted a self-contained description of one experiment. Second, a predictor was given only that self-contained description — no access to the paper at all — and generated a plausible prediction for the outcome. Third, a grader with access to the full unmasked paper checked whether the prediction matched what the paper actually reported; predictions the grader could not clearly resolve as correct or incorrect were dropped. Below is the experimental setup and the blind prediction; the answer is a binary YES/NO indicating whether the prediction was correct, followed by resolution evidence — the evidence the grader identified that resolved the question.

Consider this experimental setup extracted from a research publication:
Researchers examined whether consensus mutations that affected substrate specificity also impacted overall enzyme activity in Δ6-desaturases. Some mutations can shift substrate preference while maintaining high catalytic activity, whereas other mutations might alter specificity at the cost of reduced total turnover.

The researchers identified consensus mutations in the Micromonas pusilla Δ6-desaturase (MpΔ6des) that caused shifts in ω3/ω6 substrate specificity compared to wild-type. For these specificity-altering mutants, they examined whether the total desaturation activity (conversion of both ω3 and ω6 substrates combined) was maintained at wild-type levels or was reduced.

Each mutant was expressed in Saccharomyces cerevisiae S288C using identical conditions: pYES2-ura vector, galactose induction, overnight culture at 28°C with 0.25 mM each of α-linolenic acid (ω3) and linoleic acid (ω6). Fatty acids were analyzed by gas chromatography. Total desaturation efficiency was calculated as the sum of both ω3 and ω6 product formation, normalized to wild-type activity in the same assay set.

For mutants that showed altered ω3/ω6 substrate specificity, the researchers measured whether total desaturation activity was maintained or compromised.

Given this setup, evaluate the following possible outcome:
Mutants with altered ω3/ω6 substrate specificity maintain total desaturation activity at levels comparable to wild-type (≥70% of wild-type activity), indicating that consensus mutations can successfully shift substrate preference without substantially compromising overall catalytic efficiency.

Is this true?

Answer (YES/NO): NO